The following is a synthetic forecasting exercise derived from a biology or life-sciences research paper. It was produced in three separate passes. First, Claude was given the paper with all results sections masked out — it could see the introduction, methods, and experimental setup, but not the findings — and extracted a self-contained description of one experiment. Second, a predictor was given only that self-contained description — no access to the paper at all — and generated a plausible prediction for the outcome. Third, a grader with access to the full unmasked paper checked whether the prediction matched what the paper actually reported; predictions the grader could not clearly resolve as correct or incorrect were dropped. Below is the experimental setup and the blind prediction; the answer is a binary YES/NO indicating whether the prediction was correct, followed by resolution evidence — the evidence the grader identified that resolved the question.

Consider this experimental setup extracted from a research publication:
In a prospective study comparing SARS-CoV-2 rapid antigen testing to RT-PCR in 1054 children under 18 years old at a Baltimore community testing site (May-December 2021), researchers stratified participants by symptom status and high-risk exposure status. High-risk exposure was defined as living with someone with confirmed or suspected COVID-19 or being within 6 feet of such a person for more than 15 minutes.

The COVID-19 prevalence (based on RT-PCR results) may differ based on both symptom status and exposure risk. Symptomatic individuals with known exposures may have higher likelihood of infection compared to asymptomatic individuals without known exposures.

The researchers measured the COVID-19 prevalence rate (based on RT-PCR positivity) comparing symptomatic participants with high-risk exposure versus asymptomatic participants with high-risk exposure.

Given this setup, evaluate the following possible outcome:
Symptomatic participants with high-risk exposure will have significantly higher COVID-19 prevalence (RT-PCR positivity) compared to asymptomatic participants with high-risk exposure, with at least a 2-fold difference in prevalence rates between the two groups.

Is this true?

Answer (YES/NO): YES